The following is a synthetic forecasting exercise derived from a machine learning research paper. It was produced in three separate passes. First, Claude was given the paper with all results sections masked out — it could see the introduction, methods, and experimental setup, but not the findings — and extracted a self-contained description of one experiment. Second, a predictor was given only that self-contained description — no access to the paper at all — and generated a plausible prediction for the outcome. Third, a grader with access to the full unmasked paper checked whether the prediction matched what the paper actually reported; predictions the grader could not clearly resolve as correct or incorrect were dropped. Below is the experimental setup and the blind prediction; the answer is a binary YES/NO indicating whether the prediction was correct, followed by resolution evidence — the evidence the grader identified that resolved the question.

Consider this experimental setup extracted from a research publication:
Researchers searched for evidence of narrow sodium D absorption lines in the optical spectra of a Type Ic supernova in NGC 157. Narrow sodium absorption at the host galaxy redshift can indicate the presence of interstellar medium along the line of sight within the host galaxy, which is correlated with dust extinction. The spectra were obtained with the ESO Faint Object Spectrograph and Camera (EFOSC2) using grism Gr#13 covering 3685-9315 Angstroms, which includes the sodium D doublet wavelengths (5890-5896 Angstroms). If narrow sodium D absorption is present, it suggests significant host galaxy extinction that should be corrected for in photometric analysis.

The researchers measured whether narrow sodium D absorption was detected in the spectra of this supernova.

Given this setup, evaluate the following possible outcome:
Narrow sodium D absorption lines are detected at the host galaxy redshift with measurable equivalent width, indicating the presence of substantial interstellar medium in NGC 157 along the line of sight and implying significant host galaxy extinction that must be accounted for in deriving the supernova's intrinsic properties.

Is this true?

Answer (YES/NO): NO